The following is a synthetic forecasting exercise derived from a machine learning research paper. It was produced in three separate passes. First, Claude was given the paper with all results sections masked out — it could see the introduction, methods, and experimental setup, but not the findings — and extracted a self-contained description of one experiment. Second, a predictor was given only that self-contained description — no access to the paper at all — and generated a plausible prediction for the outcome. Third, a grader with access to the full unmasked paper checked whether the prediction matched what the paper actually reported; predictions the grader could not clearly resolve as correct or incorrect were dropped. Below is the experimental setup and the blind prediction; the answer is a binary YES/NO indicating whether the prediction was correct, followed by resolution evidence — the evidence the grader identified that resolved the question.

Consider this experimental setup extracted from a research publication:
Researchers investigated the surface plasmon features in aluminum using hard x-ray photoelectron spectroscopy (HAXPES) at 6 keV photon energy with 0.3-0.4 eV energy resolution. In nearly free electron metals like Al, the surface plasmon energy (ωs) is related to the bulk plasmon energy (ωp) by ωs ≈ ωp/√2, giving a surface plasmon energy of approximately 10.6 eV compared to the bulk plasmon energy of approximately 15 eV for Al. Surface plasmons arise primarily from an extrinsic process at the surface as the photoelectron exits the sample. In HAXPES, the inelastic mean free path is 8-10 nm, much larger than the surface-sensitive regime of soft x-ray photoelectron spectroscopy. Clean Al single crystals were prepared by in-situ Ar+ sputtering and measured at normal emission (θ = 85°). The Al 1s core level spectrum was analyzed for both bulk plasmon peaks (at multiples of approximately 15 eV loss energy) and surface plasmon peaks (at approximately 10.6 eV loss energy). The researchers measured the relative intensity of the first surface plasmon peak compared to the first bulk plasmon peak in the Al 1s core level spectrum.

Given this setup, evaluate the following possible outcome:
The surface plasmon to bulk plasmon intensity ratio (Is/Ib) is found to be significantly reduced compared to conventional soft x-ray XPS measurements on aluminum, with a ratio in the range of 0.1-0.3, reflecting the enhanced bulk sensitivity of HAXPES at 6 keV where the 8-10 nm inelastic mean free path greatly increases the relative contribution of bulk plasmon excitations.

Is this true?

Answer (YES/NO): YES